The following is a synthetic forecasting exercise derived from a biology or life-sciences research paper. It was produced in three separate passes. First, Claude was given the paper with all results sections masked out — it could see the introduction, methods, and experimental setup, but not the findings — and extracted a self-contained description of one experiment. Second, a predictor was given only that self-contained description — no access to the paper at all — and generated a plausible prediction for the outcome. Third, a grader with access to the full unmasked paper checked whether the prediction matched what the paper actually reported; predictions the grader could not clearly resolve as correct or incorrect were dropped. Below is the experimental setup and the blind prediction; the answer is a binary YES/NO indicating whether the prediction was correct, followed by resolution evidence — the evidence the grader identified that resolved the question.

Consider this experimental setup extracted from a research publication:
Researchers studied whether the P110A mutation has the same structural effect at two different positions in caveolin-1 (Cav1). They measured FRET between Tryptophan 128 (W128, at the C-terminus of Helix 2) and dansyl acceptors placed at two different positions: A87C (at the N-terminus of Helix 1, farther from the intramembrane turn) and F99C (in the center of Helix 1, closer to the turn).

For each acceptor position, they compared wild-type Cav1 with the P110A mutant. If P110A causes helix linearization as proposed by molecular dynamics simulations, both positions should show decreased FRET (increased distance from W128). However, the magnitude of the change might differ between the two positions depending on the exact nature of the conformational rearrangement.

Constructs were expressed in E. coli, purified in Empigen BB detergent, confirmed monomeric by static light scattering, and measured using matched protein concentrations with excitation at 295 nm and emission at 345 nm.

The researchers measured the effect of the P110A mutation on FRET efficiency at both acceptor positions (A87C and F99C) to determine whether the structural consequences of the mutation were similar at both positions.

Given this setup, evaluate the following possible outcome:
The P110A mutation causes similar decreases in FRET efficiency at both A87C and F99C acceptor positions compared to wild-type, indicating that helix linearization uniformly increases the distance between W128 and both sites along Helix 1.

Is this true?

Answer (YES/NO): NO